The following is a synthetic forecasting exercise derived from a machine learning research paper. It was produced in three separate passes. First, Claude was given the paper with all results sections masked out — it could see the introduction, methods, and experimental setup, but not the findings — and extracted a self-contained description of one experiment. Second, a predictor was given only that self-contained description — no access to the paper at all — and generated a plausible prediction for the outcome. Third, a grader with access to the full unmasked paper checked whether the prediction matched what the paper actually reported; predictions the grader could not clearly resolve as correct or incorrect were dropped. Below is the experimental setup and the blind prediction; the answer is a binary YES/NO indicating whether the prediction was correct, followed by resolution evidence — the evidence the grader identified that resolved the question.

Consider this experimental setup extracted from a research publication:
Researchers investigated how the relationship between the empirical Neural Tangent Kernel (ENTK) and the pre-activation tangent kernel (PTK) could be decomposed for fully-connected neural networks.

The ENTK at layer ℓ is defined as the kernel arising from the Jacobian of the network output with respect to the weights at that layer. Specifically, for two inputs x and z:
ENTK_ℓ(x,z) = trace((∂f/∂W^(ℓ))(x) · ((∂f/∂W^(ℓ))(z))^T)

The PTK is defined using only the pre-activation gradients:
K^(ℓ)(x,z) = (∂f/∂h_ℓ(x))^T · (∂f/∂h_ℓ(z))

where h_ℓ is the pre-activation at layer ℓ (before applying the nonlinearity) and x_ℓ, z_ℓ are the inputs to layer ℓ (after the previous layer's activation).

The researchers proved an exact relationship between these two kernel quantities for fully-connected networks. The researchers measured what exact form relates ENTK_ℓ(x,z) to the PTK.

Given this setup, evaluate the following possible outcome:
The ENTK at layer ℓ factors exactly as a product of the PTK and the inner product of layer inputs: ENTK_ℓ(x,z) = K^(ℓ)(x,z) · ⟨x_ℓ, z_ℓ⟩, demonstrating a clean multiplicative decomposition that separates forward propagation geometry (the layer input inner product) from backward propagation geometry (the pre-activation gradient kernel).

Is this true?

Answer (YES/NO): YES